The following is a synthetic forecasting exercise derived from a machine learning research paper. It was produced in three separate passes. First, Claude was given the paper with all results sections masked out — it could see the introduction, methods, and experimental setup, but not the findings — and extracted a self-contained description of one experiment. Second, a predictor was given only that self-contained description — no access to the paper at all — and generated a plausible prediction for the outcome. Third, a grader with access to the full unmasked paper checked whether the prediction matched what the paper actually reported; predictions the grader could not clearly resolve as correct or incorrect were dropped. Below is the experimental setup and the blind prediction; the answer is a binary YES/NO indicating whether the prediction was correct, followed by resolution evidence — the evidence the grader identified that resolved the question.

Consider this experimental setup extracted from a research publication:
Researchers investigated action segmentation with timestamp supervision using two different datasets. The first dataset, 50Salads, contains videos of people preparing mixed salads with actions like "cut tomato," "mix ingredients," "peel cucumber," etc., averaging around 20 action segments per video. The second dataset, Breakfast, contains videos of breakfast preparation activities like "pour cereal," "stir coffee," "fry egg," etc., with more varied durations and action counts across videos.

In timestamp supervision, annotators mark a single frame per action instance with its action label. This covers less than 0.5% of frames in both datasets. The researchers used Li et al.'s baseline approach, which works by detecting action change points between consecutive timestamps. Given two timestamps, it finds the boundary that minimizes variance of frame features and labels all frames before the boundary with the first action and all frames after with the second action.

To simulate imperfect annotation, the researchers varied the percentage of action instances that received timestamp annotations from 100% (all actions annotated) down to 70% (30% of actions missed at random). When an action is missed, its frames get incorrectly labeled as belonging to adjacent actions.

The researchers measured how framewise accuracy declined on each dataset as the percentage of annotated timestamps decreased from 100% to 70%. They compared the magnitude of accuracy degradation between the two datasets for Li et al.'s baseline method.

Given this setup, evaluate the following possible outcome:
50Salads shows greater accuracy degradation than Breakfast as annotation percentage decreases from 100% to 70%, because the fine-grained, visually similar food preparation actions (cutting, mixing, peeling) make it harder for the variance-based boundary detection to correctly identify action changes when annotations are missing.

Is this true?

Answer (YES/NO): YES